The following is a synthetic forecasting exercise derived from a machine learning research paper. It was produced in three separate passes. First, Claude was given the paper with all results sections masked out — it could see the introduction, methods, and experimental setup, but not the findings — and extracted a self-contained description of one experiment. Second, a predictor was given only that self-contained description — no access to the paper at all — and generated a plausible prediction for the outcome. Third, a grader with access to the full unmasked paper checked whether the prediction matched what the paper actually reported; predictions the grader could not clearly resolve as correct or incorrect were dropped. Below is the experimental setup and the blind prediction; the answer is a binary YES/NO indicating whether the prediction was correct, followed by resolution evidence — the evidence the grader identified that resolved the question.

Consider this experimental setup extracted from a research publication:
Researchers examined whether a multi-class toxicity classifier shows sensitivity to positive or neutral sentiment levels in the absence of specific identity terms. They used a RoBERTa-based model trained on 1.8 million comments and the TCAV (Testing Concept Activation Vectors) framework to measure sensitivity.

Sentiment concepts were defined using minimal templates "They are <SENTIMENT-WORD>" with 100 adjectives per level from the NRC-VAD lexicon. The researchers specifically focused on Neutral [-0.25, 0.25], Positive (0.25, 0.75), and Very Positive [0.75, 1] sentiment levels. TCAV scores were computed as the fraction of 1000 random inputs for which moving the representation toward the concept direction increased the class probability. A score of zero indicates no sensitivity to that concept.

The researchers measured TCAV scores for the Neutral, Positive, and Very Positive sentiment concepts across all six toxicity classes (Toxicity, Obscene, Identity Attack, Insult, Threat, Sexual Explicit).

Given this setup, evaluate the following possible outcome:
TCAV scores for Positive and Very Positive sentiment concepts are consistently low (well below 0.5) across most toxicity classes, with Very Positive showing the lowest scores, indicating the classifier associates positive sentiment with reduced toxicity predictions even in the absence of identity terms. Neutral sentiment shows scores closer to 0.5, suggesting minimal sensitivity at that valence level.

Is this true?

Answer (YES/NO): NO